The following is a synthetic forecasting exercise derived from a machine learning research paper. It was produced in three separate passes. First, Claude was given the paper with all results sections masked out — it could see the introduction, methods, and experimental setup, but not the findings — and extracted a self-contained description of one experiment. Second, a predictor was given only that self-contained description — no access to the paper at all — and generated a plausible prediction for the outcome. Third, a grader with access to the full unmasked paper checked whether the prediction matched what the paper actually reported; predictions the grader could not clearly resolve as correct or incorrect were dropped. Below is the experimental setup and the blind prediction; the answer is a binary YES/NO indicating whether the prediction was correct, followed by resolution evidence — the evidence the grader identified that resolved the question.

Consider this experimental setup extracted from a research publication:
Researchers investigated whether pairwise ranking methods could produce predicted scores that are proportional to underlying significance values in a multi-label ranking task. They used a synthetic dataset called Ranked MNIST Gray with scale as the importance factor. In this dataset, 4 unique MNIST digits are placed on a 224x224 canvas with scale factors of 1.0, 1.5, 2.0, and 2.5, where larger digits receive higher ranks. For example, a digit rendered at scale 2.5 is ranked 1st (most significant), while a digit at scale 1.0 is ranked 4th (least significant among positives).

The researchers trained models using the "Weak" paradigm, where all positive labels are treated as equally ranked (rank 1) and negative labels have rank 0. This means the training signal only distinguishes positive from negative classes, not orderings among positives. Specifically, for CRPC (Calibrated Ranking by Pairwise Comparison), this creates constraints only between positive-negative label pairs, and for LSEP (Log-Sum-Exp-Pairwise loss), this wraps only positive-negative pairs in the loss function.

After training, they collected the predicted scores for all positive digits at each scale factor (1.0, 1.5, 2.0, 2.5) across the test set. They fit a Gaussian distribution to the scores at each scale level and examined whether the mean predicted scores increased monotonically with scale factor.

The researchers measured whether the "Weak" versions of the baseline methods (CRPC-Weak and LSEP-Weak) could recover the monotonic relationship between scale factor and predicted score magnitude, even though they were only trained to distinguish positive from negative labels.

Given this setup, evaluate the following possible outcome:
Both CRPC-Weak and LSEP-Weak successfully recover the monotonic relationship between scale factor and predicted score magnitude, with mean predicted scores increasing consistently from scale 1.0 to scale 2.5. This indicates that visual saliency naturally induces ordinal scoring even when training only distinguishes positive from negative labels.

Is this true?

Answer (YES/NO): NO